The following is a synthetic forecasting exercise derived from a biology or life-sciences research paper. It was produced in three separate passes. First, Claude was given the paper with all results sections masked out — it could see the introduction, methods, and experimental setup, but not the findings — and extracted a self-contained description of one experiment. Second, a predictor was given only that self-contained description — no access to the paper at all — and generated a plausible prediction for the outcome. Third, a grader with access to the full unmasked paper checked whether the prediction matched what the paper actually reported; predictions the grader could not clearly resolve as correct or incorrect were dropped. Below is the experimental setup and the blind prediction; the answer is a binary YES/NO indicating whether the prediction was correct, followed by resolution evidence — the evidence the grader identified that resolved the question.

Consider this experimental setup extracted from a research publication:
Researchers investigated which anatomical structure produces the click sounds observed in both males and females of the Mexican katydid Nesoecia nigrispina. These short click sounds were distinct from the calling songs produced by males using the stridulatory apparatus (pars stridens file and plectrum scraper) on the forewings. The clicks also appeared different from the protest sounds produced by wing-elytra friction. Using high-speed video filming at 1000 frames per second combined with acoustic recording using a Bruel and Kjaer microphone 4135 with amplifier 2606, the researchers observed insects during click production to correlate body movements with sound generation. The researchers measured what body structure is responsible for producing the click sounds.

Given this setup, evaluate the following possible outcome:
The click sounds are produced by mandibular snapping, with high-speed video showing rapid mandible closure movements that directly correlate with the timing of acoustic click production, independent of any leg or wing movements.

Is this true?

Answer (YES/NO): YES